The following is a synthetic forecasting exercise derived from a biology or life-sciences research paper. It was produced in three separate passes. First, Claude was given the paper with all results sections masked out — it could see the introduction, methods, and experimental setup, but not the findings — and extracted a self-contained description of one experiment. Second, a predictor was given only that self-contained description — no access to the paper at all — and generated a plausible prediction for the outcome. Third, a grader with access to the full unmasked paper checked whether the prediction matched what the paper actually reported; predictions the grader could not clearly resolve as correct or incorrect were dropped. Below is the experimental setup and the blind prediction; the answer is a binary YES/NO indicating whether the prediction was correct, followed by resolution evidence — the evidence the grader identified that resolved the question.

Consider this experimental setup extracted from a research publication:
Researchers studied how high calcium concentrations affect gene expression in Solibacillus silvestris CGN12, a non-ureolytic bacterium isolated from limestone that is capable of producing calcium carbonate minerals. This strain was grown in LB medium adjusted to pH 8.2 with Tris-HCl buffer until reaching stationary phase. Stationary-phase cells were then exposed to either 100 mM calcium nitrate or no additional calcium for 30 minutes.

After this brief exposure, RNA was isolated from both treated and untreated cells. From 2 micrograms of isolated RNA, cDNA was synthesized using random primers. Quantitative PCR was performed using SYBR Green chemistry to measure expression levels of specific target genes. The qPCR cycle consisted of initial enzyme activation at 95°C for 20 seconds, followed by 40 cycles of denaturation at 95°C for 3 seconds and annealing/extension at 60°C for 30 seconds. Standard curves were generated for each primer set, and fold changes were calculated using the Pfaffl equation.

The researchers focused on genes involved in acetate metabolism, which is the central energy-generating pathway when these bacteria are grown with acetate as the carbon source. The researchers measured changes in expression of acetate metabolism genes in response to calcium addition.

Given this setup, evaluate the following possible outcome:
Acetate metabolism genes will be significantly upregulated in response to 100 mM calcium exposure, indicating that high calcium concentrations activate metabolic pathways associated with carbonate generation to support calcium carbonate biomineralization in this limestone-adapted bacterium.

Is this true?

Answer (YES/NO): YES